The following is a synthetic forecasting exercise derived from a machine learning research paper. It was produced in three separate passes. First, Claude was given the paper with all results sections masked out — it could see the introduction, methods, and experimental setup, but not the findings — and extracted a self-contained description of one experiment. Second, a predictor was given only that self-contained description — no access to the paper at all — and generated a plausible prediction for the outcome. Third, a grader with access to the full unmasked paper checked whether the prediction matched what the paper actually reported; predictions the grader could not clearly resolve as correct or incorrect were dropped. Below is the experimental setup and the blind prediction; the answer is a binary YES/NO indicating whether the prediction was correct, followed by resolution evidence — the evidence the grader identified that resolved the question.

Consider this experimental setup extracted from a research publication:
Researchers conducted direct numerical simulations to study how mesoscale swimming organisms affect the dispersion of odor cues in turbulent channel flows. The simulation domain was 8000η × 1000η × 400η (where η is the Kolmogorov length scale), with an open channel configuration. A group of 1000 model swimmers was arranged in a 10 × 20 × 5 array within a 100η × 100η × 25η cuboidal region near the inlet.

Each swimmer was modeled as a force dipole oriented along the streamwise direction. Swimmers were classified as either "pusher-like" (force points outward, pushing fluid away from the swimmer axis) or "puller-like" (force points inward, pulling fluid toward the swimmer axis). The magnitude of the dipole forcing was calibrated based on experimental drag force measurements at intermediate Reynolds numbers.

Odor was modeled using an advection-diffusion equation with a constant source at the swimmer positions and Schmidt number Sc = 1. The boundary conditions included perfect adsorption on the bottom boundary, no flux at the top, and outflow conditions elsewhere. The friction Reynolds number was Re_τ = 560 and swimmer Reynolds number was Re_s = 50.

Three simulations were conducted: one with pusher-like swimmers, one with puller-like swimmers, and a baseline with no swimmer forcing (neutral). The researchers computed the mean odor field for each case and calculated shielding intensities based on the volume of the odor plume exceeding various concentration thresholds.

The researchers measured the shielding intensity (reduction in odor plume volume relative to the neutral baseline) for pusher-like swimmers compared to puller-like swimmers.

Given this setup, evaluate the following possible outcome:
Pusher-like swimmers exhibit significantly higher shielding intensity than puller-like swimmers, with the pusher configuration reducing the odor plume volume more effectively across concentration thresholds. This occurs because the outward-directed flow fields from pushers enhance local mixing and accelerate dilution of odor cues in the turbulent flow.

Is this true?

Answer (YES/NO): NO